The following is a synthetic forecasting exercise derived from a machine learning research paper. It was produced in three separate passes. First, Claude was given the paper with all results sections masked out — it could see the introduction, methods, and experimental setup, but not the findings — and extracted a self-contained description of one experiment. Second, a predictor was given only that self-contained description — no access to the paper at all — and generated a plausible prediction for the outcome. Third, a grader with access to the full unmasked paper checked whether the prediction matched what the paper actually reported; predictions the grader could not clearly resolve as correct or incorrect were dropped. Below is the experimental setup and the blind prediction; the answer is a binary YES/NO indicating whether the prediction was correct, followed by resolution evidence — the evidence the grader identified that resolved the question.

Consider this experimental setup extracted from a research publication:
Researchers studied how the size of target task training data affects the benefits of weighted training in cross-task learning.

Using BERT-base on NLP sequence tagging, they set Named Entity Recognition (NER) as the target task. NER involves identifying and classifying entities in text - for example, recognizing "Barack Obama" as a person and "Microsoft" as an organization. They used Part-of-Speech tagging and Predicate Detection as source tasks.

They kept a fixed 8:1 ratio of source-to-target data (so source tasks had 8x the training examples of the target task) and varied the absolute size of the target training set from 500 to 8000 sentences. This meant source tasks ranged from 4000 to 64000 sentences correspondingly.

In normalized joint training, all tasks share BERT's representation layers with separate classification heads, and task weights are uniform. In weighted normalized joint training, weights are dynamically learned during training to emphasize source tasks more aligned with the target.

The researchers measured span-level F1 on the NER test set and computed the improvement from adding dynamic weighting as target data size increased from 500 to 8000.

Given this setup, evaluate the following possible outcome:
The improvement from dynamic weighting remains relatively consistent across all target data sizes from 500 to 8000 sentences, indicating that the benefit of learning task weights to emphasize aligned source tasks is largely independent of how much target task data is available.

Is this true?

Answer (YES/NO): NO